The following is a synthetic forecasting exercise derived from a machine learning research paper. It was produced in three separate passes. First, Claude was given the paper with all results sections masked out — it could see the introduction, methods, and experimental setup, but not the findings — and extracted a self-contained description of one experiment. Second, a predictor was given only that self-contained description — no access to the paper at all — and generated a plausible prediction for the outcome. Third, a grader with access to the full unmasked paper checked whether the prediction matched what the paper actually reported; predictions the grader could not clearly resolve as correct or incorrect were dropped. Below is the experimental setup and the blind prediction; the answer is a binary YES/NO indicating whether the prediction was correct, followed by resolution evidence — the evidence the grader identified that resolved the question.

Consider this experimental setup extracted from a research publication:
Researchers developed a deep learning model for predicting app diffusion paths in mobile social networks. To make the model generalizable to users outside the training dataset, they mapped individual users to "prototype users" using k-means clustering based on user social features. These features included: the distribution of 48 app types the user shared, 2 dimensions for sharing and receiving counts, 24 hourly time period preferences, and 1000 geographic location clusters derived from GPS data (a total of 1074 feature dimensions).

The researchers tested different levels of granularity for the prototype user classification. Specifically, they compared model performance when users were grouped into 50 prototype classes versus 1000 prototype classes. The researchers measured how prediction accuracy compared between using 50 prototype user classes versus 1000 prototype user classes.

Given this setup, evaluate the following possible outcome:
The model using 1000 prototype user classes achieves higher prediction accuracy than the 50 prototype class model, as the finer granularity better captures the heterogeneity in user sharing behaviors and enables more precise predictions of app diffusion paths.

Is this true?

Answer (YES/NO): NO